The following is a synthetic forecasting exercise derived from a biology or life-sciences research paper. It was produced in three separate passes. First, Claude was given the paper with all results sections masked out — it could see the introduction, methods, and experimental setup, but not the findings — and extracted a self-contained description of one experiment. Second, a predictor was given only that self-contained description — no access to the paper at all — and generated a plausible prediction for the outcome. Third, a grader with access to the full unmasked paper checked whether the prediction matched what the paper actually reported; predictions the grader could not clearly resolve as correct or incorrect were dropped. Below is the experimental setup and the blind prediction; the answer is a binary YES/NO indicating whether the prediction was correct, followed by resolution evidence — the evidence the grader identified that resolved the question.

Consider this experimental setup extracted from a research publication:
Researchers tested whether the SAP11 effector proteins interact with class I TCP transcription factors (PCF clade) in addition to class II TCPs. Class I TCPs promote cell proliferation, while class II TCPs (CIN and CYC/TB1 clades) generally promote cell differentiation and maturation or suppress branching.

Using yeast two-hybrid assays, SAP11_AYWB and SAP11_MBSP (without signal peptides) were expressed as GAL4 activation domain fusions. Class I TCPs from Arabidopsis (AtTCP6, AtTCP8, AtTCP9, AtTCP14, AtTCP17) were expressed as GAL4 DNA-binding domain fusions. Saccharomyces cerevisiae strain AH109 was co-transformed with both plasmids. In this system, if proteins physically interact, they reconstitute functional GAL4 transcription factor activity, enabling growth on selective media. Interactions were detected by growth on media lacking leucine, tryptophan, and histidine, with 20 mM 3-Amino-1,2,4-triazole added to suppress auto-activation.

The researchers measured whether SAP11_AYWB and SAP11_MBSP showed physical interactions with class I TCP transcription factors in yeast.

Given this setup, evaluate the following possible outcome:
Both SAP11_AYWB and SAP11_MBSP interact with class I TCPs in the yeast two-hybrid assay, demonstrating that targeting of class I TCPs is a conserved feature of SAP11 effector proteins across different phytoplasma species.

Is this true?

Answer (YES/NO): NO